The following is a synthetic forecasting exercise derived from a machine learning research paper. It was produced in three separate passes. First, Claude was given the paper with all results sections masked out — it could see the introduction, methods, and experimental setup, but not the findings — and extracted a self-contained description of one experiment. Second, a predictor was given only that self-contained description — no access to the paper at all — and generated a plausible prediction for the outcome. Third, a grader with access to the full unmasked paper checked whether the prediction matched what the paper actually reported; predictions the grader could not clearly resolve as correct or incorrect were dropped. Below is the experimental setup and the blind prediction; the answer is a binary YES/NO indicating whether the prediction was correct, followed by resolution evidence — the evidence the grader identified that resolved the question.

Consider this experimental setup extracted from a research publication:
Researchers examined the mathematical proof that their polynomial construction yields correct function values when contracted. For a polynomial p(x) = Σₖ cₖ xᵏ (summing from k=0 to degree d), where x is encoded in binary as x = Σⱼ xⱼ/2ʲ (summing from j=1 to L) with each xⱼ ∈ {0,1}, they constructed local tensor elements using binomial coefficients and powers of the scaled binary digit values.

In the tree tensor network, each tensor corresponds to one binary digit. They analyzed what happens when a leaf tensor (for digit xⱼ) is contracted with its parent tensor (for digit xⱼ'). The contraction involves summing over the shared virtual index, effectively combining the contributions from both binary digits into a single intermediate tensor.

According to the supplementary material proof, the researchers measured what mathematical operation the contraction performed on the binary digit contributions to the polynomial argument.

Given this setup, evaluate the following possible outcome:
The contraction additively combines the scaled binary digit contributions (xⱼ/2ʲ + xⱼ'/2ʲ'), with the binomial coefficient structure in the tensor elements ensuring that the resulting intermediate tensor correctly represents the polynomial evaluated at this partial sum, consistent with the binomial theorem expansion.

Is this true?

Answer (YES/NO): YES